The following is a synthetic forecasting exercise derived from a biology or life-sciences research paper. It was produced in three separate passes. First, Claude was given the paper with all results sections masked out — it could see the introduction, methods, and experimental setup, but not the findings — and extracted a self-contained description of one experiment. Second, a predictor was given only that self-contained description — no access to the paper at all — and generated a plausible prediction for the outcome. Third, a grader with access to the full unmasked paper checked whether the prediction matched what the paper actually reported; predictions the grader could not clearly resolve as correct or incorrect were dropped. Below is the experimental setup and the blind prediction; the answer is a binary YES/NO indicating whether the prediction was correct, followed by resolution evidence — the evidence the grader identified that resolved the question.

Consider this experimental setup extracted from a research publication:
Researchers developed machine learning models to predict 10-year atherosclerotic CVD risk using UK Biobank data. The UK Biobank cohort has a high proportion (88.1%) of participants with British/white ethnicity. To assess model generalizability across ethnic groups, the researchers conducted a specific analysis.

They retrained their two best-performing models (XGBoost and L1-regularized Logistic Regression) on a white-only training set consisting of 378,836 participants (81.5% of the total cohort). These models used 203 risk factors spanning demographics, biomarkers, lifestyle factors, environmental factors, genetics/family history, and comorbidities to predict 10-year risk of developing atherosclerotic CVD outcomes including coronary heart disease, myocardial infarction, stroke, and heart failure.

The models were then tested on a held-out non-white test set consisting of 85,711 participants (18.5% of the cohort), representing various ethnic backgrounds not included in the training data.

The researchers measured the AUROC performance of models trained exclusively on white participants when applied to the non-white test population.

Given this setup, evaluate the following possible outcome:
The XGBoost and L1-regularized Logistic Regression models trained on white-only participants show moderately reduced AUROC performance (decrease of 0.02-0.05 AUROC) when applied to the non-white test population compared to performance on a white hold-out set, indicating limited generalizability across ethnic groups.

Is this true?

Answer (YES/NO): NO